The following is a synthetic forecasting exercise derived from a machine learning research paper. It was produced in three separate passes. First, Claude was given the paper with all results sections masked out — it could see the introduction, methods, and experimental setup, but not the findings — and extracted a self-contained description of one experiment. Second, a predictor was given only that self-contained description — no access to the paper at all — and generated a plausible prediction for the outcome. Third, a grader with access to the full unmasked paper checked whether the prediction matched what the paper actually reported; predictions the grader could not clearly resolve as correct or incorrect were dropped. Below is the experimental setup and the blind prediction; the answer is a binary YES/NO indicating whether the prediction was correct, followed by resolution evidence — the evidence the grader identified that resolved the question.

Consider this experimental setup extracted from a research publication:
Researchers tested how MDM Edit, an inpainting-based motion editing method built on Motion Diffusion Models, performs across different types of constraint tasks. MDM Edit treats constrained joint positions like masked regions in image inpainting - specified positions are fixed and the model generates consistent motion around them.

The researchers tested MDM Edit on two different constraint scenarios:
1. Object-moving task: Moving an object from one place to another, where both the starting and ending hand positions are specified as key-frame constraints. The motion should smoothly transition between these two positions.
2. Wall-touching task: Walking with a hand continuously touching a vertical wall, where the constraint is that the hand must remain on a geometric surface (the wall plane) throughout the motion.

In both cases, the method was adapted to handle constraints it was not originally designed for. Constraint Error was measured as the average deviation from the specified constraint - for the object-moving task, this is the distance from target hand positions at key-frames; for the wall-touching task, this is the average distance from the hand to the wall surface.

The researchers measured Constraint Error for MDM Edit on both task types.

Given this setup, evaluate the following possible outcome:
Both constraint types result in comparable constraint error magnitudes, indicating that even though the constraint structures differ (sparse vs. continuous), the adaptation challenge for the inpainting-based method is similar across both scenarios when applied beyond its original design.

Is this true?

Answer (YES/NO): NO